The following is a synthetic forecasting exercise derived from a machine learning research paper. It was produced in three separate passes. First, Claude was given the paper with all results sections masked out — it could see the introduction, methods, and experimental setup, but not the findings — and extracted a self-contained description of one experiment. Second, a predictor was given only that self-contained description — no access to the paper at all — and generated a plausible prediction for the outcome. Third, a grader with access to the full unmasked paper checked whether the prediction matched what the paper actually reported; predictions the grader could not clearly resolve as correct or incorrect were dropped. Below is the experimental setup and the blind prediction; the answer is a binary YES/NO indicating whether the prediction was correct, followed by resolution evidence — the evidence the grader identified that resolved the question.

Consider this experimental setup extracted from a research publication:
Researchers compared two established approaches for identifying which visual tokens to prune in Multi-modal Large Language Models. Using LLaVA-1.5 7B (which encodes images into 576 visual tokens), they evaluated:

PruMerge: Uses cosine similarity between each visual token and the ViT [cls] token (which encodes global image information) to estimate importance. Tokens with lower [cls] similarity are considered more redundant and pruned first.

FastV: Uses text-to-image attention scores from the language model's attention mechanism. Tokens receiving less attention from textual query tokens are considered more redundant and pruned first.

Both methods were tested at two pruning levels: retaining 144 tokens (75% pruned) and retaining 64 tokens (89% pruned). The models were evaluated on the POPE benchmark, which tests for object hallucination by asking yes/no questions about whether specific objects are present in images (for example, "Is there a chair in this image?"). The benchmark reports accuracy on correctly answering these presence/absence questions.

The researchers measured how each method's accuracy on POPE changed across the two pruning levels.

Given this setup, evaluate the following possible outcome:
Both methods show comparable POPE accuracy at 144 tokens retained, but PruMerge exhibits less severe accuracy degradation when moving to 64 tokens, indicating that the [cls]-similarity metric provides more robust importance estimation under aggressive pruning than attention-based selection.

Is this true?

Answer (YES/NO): NO